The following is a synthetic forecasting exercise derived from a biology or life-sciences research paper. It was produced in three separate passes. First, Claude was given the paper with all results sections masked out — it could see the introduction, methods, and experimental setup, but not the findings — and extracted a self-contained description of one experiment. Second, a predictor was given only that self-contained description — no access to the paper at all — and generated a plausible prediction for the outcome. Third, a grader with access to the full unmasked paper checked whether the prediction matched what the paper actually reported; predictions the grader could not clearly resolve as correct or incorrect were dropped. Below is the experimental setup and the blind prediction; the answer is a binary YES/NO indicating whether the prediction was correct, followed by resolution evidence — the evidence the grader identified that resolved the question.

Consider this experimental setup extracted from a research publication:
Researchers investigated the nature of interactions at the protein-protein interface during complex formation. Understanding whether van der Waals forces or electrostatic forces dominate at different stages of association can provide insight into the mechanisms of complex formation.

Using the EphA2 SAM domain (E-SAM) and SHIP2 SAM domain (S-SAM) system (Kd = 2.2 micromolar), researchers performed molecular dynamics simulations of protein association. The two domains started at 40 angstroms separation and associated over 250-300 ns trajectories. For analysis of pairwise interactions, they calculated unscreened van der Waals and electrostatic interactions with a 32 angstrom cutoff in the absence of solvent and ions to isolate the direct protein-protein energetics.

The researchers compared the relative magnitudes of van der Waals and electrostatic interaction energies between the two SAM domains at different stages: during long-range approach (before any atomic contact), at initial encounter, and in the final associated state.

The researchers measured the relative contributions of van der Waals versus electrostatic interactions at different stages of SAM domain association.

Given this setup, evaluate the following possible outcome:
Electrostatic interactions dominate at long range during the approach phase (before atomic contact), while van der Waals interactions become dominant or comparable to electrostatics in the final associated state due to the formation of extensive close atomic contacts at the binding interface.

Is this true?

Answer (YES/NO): NO